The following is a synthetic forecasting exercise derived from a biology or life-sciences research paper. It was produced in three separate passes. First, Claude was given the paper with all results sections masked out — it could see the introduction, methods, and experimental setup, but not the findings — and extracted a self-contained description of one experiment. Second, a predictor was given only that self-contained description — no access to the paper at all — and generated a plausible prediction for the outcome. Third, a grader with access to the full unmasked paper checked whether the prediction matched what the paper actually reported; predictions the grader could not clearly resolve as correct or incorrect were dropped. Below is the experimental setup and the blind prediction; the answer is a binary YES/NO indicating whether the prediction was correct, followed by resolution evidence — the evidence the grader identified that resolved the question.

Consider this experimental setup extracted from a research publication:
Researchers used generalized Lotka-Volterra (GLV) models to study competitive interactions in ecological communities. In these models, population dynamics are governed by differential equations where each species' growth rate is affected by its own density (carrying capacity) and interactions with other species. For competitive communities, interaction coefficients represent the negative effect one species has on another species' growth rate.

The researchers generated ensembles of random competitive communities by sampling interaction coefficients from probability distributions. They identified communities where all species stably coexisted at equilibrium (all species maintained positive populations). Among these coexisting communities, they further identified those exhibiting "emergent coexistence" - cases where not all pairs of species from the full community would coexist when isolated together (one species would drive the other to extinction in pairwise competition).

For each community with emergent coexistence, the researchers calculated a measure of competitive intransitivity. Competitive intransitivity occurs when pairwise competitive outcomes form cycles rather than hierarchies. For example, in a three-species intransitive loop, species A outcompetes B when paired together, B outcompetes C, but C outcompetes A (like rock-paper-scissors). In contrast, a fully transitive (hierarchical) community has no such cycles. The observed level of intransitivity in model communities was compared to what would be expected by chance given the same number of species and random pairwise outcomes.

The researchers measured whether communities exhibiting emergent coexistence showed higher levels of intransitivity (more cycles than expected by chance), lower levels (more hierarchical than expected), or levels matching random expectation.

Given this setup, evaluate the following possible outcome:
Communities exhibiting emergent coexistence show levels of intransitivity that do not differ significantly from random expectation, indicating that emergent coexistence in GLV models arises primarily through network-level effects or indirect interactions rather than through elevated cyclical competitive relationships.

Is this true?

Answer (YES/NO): NO